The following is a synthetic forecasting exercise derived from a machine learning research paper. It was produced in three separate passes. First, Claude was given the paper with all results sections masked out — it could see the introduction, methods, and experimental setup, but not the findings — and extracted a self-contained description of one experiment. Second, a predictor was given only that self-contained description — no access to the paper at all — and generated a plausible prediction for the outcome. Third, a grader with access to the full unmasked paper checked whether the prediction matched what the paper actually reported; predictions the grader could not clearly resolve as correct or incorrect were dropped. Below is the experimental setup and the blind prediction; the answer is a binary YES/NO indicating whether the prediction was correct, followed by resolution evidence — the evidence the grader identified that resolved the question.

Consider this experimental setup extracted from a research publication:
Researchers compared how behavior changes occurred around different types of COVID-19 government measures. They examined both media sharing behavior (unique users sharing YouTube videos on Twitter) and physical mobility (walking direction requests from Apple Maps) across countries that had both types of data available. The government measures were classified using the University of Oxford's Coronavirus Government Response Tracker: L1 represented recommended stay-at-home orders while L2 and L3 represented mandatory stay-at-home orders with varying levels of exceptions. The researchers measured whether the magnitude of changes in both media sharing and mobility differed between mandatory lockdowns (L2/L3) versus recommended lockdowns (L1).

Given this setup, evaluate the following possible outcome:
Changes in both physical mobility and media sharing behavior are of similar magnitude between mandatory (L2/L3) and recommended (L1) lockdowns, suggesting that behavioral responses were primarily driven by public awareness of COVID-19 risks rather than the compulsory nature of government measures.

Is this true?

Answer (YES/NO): NO